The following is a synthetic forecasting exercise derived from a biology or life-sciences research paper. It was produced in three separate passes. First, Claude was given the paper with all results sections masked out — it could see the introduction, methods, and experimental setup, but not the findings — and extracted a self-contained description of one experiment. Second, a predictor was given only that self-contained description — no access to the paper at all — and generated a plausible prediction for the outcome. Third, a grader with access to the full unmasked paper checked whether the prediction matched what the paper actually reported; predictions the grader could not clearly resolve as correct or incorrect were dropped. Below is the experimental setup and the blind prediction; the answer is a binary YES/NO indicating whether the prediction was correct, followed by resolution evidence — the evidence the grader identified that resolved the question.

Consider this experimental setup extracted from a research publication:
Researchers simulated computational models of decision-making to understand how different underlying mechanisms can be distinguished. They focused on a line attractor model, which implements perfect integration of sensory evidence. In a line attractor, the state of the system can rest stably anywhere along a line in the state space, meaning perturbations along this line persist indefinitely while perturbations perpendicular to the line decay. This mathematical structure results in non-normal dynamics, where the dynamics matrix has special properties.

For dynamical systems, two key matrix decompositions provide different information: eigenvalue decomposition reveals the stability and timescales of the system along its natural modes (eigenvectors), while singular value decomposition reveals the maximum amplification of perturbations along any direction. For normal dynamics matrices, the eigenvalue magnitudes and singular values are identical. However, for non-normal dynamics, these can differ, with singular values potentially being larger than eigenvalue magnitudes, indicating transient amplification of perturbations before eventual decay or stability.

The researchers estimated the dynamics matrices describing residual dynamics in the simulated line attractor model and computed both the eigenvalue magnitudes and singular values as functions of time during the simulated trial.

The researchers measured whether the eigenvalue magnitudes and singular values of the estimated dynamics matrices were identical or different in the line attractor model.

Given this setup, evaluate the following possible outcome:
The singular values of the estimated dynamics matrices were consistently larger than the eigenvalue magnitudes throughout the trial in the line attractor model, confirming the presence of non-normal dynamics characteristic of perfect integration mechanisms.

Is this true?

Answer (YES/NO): YES